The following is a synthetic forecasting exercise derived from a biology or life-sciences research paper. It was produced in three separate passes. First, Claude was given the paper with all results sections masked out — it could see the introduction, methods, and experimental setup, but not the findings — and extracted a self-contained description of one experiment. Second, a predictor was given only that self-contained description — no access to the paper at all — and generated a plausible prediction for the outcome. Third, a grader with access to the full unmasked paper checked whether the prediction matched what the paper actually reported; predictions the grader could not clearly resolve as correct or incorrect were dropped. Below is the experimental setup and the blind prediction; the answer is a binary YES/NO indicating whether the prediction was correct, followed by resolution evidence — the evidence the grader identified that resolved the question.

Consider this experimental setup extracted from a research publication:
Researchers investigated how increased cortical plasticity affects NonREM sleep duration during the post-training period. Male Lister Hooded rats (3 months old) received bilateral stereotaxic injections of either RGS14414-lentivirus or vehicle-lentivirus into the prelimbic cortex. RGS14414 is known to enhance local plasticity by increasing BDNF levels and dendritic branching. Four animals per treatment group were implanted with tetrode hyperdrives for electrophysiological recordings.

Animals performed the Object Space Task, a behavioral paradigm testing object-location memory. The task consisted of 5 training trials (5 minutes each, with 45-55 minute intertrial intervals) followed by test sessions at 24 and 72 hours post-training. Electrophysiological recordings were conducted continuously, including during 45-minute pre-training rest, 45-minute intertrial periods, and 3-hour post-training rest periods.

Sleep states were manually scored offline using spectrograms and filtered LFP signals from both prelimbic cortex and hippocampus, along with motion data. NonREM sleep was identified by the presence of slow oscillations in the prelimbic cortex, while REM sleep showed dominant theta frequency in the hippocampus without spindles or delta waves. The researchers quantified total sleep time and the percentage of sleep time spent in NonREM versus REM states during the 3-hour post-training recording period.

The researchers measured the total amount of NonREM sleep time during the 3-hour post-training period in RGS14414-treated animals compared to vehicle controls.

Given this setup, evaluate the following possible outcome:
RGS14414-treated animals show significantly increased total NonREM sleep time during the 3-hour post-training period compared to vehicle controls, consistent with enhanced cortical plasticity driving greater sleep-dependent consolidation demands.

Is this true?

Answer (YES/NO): NO